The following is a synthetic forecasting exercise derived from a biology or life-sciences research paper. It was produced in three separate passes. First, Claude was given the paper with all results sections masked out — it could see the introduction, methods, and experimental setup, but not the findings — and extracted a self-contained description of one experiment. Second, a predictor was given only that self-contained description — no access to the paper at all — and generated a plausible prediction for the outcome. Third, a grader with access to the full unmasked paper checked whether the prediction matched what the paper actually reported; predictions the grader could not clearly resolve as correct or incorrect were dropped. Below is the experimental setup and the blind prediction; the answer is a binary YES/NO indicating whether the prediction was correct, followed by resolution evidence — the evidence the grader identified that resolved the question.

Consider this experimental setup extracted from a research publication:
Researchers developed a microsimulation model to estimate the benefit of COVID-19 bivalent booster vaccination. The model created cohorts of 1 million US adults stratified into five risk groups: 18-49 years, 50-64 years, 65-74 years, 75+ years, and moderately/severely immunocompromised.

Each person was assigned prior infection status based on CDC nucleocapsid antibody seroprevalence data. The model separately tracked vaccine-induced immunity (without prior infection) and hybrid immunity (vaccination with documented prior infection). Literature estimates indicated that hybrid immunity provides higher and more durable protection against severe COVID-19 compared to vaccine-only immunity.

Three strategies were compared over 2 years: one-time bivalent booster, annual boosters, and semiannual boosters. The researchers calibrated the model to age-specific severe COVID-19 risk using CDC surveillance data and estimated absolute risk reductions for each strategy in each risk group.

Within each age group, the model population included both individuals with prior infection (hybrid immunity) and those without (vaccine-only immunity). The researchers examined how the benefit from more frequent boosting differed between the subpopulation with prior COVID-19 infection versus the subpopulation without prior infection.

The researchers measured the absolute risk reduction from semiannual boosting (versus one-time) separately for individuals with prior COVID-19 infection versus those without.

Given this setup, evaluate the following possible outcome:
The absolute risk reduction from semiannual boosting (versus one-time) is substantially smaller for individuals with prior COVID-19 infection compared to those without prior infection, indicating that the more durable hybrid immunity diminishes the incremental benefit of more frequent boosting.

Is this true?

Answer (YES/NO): YES